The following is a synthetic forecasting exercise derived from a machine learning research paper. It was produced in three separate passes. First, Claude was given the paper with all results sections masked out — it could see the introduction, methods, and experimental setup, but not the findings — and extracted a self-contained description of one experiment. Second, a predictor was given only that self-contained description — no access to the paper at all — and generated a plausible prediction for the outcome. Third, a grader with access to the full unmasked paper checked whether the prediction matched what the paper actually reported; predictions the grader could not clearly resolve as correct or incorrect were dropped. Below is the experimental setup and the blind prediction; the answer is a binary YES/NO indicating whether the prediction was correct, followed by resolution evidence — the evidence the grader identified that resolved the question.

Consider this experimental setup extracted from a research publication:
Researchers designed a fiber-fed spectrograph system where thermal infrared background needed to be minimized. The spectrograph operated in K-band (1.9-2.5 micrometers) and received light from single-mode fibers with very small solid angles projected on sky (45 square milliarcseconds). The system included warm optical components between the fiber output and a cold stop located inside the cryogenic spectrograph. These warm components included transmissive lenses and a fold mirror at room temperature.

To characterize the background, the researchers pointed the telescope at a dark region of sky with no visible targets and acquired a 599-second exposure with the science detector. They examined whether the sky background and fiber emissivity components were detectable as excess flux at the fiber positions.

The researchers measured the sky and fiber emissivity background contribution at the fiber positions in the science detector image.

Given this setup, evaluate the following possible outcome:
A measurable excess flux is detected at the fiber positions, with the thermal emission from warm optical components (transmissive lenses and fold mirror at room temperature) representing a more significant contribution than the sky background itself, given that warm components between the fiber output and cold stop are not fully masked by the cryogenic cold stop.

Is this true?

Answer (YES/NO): NO